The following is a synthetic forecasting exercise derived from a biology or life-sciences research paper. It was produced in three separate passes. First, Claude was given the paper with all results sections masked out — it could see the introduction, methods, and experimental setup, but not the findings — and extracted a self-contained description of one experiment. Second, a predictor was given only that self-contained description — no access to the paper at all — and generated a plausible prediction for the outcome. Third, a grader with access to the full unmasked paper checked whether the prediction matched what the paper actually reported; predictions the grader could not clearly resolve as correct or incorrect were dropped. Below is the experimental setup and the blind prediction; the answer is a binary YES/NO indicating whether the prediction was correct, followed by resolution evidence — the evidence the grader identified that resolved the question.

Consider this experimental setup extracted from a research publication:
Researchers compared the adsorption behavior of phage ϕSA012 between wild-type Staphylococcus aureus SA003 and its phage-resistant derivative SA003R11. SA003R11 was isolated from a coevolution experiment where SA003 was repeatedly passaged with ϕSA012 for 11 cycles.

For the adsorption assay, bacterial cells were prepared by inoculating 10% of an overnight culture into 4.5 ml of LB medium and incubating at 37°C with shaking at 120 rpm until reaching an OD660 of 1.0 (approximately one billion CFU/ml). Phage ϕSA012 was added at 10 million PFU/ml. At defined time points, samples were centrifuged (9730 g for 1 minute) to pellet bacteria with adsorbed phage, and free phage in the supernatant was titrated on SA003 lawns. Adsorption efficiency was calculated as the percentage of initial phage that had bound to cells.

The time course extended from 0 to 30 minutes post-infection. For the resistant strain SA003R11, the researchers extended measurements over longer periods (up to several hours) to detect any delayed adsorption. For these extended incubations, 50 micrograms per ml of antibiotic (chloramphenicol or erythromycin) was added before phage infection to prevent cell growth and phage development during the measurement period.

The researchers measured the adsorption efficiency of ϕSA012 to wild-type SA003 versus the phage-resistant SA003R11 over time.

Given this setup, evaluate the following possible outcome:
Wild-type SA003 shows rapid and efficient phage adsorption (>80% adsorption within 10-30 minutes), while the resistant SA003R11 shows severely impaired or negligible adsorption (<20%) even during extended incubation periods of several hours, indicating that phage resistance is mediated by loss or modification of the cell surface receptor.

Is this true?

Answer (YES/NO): YES